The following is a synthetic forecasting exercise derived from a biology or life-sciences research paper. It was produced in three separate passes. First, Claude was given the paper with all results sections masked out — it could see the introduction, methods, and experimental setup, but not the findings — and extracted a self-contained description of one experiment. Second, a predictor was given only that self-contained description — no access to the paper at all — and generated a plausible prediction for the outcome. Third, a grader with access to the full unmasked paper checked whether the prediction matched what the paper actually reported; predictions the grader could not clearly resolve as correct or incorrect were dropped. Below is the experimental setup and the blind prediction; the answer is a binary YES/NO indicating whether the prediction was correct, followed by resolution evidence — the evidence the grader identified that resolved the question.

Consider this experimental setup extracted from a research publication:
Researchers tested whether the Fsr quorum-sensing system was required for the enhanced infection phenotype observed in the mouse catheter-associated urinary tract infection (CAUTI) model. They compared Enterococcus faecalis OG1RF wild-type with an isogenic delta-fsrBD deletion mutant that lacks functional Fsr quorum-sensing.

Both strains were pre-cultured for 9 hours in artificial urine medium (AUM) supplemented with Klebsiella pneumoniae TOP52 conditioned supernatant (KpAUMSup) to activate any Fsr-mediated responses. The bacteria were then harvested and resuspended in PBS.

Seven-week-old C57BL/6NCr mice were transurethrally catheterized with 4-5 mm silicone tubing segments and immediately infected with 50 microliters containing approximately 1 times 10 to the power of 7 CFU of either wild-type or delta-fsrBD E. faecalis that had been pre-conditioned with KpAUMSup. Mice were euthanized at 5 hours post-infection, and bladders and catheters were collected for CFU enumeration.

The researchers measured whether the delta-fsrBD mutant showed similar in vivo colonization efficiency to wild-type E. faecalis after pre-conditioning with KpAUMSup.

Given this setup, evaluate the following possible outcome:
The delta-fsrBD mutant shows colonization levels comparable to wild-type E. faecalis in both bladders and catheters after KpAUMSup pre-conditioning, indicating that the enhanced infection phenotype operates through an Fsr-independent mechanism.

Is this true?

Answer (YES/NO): NO